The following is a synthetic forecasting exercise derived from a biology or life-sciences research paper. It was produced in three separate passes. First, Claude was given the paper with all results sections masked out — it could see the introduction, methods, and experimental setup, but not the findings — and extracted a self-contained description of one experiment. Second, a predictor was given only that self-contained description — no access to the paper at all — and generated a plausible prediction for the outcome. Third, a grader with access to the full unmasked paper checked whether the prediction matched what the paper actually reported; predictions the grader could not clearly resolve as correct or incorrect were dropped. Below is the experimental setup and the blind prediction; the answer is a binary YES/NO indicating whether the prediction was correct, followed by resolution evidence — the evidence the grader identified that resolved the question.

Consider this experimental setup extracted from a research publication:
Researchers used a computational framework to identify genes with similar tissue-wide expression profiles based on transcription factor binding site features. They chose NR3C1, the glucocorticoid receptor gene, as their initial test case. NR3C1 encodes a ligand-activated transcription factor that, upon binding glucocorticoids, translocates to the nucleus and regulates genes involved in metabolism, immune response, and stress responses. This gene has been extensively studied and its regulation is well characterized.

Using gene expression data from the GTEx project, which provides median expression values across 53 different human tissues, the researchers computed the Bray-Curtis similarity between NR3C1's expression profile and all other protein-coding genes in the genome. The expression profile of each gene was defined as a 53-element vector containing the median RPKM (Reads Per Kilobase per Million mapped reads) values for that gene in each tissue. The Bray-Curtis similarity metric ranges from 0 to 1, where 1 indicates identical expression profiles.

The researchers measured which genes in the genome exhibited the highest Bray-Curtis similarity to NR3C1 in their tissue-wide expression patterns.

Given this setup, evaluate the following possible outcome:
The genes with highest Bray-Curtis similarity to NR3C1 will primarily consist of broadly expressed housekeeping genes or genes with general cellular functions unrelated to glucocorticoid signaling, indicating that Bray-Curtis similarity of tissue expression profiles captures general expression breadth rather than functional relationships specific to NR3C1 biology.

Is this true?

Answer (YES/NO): NO